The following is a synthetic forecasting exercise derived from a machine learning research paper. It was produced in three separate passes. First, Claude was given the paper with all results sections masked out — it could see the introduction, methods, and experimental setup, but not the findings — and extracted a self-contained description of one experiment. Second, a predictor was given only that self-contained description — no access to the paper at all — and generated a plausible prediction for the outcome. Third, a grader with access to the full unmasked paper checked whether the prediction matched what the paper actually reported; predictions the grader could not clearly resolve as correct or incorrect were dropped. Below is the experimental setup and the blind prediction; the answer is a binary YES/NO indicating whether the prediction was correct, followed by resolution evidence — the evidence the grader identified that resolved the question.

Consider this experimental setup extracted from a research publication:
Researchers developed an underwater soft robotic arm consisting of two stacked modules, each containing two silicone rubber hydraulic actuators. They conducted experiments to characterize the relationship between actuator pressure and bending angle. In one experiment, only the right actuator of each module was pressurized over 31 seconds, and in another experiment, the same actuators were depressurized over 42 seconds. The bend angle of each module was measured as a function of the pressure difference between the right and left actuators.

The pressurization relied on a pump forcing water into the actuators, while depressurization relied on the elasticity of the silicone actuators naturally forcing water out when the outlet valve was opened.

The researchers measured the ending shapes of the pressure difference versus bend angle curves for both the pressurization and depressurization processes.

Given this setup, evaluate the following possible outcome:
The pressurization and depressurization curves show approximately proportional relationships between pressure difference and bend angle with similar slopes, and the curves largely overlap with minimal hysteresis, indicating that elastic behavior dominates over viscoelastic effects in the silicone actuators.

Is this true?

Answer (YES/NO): NO